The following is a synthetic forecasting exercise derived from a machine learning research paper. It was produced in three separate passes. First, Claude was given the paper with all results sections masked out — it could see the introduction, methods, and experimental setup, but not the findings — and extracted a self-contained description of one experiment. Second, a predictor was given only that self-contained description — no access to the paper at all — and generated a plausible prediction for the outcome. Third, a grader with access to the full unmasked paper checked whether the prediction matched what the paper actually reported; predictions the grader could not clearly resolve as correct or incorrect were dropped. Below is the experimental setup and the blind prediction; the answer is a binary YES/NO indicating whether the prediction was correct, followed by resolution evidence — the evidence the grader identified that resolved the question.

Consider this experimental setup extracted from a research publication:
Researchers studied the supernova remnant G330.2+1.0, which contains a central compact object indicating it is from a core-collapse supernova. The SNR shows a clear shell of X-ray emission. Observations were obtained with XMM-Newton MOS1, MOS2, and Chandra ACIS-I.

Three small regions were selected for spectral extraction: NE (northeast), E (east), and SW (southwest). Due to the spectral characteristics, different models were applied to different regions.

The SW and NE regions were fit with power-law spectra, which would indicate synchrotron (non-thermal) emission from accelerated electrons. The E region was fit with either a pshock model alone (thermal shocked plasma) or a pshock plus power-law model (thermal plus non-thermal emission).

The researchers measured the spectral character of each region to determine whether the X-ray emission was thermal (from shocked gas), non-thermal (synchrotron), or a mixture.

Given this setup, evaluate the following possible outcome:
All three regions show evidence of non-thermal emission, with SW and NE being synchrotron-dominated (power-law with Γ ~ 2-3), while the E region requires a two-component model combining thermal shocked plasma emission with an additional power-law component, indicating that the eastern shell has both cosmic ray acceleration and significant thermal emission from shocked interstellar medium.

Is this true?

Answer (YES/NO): NO